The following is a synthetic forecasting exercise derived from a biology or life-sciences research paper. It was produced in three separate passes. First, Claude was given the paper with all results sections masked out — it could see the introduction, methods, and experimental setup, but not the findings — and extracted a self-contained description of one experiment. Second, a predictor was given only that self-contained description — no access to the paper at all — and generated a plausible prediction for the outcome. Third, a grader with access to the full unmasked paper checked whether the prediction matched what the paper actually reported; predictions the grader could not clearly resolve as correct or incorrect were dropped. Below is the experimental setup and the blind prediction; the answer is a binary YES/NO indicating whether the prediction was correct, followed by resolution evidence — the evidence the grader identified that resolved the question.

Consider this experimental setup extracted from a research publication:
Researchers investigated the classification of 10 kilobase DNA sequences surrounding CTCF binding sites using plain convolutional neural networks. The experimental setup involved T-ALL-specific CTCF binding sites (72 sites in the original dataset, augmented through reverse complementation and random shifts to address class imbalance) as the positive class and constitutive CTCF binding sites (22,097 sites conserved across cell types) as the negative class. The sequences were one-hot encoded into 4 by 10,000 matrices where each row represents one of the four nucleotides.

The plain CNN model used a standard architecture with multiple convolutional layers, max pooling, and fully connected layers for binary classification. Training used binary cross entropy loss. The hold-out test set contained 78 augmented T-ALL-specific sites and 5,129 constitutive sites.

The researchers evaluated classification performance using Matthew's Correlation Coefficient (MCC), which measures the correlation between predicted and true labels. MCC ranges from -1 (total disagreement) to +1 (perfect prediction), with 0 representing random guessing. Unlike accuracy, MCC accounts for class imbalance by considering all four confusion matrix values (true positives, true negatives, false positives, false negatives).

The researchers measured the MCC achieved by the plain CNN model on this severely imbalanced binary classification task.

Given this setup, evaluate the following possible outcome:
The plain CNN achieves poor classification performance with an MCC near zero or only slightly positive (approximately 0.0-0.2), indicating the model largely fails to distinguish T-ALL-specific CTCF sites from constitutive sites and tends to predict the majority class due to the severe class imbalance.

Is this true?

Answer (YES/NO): YES